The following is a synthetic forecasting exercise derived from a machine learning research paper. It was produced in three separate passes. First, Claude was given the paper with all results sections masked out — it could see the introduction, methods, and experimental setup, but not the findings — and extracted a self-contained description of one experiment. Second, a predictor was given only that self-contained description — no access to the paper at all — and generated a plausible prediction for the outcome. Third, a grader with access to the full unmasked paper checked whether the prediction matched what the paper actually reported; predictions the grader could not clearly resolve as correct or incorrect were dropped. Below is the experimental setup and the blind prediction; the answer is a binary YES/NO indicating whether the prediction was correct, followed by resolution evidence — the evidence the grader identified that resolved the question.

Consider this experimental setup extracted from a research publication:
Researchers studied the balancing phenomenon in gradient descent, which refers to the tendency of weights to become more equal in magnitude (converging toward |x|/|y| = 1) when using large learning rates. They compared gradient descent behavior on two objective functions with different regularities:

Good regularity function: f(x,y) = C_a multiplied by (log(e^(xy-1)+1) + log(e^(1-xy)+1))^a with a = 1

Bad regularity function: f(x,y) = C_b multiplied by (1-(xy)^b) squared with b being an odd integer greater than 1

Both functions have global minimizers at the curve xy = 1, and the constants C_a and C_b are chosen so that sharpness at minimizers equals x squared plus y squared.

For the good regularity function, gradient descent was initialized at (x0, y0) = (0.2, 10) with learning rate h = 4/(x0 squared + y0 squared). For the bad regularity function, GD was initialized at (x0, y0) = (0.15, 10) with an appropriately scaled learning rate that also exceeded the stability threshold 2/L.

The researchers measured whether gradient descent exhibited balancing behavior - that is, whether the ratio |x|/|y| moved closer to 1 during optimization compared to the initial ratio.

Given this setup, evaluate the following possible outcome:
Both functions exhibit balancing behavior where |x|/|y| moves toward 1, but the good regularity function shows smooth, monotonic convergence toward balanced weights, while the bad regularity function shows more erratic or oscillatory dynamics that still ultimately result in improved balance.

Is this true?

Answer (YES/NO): NO